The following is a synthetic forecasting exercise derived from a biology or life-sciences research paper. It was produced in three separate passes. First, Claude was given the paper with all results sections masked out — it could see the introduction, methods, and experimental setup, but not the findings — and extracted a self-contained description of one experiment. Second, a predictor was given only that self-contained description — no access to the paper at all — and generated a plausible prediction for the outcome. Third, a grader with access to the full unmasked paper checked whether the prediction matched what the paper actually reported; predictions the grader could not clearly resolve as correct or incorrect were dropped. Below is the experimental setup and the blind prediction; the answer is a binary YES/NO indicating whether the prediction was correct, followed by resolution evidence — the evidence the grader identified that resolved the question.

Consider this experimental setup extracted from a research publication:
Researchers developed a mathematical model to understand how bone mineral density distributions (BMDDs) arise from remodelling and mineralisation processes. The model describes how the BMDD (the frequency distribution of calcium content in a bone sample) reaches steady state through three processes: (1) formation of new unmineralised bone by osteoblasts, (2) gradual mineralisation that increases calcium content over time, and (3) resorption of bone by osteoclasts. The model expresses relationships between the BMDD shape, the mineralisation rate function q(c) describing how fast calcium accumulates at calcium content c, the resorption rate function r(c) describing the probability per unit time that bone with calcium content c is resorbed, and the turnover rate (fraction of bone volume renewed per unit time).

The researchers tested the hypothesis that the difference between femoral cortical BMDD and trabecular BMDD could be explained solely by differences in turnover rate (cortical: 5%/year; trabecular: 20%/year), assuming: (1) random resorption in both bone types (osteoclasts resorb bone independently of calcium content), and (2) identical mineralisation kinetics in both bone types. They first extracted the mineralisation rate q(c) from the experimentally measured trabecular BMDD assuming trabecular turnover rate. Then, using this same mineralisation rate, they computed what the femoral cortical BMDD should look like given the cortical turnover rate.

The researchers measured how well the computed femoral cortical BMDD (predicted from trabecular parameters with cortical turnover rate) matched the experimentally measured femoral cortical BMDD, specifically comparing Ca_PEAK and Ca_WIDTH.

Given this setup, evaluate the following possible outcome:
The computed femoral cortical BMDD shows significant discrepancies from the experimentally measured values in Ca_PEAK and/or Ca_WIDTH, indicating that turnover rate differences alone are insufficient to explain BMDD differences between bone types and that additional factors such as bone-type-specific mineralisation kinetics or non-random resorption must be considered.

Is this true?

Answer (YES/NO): YES